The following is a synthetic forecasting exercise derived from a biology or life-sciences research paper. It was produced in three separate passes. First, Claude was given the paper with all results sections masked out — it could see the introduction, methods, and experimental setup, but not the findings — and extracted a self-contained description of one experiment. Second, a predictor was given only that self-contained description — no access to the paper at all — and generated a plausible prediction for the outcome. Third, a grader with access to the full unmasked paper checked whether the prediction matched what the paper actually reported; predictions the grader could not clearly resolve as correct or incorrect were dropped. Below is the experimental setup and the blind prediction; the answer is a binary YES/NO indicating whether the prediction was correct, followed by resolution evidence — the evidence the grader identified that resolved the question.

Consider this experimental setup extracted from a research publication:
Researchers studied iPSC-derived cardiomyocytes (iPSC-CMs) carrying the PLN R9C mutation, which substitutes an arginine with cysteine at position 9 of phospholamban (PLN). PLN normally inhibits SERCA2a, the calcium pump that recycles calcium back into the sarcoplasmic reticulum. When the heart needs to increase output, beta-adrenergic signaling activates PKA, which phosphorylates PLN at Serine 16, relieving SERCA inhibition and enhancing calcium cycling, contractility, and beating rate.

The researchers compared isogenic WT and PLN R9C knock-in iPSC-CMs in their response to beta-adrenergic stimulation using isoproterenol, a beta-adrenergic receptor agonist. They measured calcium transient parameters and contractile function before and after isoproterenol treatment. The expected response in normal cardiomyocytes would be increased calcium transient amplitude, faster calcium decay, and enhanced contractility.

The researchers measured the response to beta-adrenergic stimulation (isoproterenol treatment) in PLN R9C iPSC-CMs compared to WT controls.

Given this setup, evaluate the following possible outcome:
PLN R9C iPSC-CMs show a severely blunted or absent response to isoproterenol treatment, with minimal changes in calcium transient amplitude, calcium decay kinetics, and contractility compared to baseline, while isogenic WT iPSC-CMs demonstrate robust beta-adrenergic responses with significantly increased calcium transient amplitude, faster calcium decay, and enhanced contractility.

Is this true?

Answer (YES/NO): NO